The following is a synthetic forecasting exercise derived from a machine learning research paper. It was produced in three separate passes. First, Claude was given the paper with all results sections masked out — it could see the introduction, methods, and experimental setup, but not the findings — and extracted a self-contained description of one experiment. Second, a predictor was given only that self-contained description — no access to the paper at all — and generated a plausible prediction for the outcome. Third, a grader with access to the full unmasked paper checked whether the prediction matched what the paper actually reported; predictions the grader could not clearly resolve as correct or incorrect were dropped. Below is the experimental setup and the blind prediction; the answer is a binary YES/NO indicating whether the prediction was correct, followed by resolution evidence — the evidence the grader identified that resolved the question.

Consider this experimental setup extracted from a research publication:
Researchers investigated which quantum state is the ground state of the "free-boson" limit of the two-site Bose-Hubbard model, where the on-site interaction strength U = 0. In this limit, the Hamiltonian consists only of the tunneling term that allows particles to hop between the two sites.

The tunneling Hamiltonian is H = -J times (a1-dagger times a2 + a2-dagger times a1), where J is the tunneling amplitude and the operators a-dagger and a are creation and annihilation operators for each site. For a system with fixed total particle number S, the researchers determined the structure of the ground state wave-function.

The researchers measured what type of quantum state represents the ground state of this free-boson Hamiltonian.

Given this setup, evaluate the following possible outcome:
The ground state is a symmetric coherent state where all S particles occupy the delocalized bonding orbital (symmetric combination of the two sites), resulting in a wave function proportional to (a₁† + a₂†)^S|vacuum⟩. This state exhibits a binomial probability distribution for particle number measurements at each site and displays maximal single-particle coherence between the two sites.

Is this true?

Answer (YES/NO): YES